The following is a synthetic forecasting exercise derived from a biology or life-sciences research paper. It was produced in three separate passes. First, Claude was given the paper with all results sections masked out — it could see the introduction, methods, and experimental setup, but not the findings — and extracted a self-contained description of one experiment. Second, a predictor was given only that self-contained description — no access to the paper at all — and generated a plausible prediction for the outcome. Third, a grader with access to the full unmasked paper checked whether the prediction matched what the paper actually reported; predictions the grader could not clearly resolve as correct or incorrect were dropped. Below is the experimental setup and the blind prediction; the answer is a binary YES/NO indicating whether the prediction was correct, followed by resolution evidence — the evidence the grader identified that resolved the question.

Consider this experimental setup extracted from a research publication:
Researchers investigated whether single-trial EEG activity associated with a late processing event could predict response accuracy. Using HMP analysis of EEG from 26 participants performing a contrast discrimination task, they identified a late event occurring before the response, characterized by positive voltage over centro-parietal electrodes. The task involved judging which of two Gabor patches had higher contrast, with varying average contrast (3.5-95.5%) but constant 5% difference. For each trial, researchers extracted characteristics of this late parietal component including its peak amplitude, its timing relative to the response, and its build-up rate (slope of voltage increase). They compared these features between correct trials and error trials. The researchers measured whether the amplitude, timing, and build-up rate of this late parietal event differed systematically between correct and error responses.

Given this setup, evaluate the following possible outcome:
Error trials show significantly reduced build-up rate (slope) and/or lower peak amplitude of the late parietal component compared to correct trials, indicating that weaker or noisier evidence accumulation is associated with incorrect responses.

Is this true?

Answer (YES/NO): YES